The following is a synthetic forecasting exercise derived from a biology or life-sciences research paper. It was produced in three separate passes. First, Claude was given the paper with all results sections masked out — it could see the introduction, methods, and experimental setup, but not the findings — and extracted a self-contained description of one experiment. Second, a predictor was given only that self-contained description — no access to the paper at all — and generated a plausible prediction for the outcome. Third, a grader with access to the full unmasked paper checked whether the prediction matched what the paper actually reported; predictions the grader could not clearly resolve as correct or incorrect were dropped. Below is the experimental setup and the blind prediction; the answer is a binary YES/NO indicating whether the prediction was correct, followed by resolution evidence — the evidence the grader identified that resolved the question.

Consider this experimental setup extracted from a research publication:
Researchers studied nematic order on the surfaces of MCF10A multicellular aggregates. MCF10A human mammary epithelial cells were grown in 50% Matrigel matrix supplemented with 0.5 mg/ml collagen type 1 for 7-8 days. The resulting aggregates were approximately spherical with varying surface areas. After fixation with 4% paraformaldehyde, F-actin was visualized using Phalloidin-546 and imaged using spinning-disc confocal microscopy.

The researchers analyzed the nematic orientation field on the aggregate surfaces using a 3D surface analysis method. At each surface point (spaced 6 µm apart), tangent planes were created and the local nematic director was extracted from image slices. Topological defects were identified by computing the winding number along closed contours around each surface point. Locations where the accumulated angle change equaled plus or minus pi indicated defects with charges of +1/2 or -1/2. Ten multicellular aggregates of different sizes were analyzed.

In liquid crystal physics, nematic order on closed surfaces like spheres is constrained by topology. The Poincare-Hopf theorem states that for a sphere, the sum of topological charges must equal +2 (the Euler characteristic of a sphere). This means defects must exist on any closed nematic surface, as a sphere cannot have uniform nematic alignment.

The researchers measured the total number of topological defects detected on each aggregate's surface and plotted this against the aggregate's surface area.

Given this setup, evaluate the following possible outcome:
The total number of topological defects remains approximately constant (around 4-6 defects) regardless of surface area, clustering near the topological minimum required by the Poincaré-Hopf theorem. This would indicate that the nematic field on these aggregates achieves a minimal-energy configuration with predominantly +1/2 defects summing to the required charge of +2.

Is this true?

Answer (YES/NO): NO